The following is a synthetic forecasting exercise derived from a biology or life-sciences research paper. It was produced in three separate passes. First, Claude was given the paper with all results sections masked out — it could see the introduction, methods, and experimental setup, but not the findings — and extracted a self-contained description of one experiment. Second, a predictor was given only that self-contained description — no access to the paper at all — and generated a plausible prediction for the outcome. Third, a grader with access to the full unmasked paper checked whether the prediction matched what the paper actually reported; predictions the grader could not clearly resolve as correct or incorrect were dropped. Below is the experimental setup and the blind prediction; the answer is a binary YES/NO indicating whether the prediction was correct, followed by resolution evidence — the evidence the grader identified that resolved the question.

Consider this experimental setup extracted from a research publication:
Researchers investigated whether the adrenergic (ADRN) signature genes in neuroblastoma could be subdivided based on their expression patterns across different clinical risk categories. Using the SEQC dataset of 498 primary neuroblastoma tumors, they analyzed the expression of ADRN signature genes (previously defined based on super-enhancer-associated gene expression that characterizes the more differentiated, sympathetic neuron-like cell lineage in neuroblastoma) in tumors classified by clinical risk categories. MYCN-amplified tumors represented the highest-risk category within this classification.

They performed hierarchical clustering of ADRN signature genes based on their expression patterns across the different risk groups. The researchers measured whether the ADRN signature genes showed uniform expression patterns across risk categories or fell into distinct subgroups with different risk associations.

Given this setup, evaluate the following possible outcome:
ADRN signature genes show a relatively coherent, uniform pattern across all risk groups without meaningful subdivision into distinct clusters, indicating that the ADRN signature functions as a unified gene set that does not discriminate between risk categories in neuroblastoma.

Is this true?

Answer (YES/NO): NO